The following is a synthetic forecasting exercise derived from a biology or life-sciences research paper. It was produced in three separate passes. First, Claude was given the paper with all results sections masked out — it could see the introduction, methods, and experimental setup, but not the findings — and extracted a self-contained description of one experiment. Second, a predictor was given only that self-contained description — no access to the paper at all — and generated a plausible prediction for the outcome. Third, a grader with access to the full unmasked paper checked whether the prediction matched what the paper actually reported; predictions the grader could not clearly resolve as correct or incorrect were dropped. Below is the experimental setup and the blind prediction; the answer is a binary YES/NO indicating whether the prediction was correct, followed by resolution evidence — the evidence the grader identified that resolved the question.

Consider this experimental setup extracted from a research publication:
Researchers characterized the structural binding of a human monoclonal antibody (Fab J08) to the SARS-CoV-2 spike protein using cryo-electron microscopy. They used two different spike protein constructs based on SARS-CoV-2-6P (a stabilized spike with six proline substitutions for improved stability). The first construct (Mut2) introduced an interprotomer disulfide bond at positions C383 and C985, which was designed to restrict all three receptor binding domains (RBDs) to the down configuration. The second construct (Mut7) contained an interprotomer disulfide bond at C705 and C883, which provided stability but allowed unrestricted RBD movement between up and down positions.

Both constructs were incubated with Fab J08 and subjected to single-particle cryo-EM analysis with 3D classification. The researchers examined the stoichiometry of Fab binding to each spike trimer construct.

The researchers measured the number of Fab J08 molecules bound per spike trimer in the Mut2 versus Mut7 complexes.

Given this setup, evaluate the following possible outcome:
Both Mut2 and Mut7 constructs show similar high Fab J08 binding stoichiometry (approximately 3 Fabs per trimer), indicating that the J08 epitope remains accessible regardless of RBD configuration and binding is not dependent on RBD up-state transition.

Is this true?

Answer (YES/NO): NO